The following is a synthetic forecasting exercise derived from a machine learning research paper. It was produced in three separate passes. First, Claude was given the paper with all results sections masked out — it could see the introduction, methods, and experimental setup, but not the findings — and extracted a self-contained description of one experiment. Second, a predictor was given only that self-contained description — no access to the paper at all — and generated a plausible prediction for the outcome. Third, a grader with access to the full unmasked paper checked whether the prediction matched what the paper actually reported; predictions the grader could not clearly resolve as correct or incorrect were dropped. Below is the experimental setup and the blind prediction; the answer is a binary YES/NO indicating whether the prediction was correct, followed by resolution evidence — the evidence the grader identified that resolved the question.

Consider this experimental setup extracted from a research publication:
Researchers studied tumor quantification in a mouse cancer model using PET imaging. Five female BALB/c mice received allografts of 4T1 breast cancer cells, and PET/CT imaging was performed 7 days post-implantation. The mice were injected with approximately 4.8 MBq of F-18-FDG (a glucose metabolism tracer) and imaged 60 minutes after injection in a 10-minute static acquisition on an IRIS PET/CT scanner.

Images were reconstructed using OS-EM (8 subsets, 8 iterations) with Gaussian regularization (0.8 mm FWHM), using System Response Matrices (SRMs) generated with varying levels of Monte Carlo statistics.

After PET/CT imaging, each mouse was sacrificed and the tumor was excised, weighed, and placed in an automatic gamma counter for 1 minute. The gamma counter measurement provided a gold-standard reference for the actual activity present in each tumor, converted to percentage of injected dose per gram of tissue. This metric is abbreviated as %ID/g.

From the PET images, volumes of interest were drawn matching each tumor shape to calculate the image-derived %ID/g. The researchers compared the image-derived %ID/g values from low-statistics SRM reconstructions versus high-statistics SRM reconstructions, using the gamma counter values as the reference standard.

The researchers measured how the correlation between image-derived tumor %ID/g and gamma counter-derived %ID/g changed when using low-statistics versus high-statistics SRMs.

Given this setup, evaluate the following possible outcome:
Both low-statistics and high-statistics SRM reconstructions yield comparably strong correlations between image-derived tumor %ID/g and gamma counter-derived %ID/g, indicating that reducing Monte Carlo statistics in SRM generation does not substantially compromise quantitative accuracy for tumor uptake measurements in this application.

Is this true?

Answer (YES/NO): NO